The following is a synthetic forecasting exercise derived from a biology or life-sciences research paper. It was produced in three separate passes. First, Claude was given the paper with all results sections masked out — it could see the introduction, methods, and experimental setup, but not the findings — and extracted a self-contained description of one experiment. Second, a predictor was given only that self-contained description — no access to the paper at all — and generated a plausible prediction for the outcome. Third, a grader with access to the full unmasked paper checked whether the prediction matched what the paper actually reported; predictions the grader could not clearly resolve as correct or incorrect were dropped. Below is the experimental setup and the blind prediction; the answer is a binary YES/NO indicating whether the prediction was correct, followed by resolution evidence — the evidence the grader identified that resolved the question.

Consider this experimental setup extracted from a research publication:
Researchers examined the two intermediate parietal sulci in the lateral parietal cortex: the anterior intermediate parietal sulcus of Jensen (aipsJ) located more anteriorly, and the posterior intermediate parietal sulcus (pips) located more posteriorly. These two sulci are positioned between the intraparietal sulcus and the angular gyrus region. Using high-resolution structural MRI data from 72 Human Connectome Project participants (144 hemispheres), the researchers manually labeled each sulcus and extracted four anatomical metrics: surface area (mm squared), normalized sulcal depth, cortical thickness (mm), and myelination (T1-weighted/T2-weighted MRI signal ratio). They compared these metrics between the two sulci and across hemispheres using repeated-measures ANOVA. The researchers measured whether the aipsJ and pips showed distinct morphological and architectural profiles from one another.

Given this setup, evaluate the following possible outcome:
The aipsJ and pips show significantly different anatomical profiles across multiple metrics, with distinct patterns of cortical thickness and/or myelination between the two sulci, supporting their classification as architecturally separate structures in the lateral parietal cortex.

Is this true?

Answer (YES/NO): YES